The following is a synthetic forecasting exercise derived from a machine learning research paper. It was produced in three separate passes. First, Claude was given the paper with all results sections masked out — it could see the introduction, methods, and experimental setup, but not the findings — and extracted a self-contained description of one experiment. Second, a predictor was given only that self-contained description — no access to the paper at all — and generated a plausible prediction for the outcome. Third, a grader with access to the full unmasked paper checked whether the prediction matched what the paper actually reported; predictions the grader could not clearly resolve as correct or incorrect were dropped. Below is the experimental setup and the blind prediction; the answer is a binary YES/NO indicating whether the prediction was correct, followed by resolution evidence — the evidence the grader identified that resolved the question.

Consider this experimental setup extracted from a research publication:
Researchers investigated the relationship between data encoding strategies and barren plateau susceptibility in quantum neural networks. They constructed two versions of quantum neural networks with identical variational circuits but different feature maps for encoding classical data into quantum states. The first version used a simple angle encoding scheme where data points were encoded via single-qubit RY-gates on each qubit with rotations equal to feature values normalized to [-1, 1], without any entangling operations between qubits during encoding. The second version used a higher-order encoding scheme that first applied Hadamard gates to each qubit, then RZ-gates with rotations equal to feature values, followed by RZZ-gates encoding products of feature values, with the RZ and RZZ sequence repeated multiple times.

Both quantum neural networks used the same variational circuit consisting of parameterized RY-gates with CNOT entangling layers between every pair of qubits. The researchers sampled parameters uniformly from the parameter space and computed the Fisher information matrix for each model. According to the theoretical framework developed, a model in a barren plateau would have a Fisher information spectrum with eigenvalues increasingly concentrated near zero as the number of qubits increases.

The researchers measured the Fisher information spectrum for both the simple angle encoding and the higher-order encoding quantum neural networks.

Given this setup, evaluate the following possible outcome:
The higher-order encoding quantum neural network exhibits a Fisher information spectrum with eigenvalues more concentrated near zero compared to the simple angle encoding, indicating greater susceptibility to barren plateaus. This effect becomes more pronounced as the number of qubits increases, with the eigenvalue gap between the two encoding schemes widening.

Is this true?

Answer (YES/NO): NO